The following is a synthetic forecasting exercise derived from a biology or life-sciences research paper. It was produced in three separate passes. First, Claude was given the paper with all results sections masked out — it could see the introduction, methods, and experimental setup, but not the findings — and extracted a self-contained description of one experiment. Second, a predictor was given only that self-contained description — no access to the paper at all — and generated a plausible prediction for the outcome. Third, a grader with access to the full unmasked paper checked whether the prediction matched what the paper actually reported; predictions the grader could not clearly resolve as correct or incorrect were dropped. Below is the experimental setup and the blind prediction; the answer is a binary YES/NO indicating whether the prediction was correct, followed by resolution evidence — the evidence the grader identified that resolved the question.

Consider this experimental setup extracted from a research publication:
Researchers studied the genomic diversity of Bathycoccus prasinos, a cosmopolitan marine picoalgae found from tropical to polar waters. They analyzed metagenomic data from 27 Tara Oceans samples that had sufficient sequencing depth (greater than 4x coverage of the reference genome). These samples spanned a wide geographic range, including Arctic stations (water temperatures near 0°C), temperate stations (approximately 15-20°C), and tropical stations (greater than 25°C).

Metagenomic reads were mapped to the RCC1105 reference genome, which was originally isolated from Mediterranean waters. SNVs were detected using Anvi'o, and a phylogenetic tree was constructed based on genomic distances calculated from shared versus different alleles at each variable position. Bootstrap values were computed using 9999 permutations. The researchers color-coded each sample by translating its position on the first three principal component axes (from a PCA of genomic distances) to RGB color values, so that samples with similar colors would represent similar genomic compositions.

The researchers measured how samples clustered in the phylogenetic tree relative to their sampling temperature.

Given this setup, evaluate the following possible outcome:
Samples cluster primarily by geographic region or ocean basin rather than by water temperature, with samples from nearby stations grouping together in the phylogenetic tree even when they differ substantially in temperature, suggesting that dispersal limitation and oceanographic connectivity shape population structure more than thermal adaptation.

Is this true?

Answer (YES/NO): NO